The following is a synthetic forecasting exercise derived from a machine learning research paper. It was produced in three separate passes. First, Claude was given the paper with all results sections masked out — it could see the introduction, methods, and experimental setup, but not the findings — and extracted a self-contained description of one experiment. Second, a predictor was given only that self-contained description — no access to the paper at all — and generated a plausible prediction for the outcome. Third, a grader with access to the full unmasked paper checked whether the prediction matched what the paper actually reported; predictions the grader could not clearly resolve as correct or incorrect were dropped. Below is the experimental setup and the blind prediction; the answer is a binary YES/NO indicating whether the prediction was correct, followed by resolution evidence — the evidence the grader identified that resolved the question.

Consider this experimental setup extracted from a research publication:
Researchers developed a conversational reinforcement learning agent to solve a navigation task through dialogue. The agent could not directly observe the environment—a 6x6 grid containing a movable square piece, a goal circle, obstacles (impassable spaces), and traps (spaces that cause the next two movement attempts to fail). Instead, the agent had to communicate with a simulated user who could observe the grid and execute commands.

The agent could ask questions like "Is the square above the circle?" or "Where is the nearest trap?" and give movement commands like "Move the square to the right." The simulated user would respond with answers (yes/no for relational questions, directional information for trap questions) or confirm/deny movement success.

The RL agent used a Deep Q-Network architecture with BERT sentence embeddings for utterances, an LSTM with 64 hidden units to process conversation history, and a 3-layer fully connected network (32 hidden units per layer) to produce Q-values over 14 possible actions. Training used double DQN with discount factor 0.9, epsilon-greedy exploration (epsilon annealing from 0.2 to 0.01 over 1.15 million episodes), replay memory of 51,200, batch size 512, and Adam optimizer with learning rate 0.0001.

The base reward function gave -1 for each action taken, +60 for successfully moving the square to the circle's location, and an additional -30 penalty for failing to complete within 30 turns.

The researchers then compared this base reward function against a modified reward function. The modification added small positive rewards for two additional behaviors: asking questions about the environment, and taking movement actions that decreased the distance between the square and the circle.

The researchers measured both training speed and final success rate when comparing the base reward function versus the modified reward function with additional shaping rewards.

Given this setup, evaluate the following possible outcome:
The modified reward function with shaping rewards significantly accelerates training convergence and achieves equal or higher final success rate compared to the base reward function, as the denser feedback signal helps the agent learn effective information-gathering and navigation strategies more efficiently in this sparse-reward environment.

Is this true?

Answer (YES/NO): NO